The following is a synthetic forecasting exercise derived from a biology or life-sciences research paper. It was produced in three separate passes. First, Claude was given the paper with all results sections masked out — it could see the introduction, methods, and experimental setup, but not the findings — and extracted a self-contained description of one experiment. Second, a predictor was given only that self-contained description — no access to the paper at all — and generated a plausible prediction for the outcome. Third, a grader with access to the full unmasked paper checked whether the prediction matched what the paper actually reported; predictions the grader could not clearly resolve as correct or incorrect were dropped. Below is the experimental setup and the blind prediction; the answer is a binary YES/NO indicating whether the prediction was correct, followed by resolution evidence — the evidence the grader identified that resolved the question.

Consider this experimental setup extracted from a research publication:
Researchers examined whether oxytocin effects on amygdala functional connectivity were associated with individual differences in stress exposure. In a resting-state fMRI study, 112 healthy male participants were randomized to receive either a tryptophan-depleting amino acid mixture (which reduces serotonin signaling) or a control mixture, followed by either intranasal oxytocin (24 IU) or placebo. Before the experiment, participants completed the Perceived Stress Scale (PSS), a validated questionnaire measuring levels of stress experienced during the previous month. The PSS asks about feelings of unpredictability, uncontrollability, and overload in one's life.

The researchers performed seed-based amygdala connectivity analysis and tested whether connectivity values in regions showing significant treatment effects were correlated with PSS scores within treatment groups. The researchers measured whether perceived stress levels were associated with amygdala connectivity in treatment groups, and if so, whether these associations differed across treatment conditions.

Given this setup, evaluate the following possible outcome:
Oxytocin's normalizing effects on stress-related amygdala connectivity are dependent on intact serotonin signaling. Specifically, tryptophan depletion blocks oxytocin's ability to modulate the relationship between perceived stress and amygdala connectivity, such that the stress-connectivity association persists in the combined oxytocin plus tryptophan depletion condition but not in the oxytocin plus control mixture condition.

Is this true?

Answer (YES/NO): NO